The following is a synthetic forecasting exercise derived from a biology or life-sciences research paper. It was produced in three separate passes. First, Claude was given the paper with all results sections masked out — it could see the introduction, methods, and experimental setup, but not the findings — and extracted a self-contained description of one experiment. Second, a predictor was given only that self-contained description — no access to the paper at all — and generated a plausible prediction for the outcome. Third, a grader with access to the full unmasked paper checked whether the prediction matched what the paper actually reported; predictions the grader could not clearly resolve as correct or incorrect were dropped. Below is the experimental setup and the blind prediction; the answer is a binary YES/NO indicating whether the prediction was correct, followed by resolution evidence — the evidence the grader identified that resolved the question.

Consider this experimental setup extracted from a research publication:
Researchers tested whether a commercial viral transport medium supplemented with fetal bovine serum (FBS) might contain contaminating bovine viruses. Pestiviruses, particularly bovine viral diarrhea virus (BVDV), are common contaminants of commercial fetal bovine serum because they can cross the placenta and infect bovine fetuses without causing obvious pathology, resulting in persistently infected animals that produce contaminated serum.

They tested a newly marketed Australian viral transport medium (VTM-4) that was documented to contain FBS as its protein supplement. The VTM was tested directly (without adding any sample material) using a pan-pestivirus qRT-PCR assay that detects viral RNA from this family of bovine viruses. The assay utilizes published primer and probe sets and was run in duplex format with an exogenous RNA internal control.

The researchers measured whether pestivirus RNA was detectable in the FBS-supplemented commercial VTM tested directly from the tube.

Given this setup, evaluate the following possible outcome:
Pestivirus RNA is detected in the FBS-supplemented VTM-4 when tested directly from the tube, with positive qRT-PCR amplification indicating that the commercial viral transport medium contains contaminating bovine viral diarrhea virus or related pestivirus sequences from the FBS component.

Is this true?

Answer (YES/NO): YES